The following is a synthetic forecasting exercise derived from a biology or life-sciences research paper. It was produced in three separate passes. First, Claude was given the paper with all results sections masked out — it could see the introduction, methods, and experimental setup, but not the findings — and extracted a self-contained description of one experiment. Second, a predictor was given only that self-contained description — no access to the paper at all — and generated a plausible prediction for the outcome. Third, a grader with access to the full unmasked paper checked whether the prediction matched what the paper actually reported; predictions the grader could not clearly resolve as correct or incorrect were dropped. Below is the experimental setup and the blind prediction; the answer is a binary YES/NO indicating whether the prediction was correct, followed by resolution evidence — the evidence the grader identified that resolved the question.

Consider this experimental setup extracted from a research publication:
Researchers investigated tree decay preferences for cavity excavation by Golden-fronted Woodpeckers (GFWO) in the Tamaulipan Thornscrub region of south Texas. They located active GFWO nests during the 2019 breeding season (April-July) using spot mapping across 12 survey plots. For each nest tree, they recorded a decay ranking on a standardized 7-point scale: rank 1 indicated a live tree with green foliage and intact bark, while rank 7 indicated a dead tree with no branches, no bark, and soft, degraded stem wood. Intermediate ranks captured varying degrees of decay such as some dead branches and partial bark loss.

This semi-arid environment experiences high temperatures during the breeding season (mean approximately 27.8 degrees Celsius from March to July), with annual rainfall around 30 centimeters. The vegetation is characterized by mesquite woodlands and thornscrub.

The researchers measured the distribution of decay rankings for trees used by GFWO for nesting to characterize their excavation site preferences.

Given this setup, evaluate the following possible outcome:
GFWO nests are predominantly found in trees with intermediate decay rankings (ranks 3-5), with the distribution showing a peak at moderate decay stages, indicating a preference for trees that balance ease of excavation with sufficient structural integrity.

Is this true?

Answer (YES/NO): NO